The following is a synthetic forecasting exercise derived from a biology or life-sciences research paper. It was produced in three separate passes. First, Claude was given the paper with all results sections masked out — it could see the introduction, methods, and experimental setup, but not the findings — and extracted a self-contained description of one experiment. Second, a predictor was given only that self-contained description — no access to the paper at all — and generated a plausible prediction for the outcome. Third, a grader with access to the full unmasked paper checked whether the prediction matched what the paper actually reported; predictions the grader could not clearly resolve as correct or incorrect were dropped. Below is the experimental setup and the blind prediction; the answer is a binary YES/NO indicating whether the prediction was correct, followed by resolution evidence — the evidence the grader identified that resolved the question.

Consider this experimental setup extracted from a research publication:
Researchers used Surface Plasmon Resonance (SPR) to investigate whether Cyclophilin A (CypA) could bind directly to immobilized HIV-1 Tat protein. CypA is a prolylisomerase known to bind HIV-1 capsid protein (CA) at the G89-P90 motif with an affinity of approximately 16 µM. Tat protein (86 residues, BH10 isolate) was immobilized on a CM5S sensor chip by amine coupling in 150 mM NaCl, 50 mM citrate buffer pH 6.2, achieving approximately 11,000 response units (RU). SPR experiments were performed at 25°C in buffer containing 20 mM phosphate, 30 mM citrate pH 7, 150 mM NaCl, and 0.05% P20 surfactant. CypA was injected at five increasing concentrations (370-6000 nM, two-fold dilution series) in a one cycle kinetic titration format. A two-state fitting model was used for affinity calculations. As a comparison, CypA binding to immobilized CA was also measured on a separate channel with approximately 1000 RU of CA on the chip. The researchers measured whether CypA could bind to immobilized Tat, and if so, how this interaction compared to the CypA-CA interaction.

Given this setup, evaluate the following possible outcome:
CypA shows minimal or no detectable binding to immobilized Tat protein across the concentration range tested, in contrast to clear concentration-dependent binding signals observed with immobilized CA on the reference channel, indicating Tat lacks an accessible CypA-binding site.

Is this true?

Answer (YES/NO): NO